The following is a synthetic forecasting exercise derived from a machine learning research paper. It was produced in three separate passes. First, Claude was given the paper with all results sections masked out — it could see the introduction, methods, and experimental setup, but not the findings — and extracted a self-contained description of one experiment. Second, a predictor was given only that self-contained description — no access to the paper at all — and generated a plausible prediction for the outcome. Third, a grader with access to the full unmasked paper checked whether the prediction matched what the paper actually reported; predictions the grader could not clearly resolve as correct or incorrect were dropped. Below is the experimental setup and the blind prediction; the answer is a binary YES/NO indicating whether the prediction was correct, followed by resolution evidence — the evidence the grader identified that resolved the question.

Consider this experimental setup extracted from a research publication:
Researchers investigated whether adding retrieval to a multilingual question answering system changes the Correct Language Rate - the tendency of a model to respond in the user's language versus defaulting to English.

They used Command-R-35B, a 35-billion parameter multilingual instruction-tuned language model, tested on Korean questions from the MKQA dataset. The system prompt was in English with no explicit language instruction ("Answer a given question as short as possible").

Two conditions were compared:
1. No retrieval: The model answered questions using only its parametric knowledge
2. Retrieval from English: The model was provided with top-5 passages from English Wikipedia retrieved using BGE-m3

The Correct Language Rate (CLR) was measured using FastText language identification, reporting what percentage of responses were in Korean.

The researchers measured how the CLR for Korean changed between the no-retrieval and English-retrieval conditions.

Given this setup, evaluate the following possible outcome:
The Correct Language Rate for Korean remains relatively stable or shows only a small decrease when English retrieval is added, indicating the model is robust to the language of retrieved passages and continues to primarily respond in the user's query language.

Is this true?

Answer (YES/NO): NO